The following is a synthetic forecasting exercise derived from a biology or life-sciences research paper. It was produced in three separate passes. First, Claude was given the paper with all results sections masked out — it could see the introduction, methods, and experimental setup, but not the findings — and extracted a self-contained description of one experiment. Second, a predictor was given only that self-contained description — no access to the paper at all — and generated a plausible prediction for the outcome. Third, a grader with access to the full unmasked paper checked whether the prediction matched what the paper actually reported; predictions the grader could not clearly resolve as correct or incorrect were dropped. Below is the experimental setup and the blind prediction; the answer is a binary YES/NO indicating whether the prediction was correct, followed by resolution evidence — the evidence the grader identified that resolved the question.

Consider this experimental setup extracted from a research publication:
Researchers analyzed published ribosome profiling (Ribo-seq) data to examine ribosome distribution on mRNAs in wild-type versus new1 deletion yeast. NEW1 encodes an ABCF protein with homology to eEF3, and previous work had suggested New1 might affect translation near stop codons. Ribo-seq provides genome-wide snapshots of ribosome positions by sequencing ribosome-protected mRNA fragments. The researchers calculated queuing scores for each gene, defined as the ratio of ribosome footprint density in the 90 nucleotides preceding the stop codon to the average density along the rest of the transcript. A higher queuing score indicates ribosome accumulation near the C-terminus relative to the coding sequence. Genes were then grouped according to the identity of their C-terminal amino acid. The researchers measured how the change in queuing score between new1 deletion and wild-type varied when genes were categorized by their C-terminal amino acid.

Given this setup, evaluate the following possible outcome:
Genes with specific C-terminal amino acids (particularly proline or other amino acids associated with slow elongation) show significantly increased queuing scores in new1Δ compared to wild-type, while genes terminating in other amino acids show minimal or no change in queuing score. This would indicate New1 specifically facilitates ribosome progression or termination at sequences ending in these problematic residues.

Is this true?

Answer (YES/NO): NO